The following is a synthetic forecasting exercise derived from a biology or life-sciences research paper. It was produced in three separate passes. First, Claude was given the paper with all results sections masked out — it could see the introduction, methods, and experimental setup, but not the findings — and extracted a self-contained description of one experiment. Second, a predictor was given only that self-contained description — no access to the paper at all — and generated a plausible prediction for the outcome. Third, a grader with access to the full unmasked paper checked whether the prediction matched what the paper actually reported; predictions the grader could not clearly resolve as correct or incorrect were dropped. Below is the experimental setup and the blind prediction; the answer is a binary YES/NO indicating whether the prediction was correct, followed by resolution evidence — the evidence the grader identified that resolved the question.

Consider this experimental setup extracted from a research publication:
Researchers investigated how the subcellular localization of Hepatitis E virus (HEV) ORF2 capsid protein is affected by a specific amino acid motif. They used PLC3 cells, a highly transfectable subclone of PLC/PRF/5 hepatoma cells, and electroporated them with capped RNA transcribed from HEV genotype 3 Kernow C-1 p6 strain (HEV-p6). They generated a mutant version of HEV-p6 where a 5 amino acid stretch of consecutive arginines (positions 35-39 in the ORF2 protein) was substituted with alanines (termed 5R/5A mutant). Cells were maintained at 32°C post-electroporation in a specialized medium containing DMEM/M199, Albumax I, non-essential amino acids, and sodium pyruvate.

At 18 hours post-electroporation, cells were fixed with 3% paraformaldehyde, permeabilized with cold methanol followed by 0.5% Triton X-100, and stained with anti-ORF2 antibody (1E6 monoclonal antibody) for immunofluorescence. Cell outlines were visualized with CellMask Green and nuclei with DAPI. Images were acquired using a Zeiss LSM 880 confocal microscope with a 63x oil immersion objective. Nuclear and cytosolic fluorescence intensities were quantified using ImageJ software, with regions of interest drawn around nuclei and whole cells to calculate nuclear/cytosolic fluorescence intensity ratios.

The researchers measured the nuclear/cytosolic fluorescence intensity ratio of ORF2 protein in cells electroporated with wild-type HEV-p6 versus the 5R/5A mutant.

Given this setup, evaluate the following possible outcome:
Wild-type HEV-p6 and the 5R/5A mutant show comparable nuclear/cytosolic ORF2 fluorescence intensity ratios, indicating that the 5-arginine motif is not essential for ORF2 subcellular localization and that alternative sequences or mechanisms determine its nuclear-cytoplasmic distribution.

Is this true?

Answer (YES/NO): NO